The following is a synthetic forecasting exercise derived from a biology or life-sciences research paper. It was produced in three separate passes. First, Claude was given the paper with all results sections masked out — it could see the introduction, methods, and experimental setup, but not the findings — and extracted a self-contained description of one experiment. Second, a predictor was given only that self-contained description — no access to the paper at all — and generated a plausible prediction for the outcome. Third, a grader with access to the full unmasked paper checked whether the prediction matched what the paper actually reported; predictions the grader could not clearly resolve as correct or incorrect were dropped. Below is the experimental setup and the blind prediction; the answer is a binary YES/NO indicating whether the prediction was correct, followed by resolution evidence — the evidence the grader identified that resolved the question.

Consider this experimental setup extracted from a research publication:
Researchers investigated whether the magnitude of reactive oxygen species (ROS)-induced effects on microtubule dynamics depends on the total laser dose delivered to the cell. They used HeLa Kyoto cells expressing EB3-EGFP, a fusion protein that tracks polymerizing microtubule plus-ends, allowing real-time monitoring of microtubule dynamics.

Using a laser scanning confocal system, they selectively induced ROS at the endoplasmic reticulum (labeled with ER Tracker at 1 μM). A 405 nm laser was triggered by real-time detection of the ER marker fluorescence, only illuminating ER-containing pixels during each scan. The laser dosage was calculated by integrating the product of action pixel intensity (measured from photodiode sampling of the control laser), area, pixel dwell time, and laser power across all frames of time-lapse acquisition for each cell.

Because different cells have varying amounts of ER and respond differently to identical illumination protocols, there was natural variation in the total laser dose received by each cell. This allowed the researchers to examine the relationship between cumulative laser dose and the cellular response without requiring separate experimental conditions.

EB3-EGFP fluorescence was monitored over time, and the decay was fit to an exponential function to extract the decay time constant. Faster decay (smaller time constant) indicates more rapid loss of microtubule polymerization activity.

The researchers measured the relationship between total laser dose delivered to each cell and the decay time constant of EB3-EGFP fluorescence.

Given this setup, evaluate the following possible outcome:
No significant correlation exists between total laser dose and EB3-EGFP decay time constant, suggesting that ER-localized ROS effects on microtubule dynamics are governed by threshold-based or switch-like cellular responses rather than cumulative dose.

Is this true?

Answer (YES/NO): NO